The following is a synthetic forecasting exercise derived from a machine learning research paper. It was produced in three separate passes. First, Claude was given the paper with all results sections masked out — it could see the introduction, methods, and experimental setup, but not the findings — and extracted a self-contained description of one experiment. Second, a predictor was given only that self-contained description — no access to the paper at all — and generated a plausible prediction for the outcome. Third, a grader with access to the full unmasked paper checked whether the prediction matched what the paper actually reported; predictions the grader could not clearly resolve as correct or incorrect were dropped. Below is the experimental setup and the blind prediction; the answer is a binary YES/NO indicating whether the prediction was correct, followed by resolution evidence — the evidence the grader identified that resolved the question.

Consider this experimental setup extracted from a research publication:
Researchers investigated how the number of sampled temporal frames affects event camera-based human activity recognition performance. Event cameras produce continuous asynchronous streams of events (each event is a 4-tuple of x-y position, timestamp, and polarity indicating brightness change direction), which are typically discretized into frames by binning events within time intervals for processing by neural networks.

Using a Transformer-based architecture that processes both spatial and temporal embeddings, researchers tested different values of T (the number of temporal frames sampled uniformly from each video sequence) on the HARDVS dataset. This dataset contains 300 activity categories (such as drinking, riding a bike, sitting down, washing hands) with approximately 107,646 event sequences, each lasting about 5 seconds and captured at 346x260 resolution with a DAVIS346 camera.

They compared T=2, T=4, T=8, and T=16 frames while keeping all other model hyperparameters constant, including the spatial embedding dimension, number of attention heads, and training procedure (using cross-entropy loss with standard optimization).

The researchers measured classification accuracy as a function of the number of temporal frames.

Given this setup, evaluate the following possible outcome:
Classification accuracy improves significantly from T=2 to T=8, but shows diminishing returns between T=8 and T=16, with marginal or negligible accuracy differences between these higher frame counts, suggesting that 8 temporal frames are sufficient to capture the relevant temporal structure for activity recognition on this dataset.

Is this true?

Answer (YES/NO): NO